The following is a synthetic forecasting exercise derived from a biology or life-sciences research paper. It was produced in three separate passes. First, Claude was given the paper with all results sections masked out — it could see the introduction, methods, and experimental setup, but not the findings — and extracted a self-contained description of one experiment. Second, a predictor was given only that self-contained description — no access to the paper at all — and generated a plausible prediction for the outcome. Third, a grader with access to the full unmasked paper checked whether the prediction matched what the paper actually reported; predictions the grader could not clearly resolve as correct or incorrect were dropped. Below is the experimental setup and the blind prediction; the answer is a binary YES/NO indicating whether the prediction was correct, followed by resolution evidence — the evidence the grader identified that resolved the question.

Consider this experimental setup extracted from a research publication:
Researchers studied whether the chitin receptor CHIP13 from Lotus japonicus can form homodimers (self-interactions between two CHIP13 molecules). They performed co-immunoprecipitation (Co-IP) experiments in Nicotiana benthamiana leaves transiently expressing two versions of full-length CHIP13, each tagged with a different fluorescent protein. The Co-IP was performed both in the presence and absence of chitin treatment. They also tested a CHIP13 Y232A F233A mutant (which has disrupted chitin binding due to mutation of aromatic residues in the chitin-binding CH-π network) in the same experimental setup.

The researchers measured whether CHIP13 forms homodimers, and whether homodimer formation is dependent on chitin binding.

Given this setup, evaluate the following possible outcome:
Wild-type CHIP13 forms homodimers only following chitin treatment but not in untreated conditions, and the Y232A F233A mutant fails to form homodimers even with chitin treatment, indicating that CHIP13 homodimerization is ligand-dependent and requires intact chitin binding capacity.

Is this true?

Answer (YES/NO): NO